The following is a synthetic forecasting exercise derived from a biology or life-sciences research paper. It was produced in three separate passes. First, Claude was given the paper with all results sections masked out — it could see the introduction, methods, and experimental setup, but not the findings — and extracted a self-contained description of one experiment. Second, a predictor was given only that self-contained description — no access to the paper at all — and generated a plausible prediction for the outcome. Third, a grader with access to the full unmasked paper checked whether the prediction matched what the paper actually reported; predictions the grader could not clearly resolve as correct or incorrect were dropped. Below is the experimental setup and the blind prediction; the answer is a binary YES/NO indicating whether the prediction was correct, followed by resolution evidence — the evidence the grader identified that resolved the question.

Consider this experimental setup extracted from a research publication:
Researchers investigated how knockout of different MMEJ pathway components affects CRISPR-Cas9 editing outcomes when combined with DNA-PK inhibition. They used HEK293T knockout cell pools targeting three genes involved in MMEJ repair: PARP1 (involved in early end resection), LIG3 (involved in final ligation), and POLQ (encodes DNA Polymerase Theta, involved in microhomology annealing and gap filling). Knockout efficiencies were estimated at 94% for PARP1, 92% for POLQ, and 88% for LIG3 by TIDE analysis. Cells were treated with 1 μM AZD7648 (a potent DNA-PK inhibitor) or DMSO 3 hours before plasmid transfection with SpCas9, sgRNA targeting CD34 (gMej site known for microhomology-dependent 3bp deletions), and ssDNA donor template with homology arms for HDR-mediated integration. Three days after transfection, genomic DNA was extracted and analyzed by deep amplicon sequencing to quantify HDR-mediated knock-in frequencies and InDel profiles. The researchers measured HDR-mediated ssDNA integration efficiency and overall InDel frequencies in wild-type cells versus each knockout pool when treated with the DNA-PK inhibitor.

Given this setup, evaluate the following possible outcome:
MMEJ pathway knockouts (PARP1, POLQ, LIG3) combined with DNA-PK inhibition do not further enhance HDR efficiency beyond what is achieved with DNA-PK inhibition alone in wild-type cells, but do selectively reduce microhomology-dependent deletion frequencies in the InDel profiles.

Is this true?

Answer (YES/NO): NO